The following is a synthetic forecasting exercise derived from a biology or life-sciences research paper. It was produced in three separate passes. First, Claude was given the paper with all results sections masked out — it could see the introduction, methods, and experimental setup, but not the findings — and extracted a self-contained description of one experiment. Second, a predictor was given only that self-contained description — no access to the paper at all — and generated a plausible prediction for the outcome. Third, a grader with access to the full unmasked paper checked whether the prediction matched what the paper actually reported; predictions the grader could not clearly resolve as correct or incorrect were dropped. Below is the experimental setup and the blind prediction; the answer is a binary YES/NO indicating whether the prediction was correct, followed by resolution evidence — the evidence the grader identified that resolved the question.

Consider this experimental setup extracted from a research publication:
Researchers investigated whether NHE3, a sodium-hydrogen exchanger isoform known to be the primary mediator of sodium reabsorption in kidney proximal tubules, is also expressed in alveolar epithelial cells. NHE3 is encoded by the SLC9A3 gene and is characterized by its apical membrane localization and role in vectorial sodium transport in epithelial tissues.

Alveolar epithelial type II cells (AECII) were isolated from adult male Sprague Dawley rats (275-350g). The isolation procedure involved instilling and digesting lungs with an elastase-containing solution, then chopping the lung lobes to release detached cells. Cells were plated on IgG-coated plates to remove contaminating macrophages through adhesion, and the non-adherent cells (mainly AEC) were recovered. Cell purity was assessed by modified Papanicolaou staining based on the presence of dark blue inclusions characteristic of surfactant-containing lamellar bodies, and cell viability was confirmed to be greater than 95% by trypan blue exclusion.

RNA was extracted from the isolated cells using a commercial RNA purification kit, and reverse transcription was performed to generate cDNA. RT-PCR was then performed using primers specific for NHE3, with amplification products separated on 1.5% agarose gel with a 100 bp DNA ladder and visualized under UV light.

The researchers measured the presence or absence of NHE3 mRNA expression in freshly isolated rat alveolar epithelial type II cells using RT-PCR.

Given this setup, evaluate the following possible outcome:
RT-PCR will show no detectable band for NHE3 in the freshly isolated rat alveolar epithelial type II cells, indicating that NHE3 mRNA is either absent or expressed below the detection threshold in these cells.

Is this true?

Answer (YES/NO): YES